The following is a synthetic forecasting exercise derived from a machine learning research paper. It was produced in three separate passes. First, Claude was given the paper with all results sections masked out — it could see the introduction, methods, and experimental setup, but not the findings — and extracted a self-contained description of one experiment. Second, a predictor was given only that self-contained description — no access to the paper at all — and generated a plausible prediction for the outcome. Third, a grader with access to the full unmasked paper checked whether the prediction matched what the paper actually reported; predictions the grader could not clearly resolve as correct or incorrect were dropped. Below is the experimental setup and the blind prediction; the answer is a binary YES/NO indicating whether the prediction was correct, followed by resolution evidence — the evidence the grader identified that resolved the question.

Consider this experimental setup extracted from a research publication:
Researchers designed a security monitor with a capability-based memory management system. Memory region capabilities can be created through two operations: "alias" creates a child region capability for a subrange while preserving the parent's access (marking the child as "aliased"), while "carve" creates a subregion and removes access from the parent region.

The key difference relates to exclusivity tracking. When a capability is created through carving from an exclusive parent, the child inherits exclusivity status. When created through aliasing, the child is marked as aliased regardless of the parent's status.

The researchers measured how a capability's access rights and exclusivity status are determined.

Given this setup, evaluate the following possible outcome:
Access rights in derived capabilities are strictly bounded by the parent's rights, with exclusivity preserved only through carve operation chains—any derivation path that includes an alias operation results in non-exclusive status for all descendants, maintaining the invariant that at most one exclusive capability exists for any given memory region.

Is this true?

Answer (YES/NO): YES